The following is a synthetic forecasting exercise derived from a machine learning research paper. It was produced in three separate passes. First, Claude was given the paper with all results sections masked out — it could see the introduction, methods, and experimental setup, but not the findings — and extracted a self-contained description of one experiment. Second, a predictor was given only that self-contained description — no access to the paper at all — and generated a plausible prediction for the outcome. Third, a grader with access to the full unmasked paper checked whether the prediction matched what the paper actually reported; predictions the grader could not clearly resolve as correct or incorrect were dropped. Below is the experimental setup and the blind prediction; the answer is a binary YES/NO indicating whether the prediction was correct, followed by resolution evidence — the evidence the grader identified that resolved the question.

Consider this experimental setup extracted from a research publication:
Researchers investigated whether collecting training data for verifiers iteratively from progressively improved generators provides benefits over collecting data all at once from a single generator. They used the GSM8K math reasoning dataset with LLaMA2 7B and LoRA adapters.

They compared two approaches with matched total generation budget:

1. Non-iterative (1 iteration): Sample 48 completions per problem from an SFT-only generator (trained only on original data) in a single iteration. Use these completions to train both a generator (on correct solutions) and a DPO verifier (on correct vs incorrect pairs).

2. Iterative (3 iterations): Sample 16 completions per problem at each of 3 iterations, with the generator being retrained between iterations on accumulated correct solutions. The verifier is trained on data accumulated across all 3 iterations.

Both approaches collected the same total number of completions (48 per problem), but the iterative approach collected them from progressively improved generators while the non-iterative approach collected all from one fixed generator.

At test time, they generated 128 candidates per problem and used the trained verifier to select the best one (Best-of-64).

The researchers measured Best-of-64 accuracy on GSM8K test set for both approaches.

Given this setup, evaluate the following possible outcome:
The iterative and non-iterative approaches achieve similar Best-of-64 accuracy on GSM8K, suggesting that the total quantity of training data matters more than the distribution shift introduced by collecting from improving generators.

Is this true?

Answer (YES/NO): NO